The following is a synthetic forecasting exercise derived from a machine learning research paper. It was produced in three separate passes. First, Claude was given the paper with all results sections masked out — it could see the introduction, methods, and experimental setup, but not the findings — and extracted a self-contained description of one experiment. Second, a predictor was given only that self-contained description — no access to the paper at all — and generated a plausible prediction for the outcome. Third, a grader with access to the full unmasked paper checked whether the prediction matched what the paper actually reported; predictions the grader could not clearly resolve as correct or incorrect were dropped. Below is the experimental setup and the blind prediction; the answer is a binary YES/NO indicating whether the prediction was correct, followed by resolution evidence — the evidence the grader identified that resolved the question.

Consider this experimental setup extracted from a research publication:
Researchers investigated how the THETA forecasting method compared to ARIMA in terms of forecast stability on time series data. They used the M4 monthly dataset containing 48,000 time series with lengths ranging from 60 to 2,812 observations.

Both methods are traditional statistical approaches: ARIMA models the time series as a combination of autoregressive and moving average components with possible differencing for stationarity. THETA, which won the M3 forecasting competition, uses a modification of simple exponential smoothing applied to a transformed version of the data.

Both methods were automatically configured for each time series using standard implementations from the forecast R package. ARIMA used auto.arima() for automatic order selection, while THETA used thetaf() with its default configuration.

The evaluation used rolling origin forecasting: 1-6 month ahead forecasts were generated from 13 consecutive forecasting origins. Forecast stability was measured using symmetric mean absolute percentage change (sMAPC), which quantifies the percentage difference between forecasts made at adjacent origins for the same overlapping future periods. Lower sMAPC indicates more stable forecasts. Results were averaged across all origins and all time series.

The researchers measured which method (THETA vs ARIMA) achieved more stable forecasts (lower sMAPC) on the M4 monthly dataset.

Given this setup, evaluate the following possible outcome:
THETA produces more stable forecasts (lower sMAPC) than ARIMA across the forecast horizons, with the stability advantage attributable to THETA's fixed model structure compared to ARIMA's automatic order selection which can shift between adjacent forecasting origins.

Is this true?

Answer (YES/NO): NO